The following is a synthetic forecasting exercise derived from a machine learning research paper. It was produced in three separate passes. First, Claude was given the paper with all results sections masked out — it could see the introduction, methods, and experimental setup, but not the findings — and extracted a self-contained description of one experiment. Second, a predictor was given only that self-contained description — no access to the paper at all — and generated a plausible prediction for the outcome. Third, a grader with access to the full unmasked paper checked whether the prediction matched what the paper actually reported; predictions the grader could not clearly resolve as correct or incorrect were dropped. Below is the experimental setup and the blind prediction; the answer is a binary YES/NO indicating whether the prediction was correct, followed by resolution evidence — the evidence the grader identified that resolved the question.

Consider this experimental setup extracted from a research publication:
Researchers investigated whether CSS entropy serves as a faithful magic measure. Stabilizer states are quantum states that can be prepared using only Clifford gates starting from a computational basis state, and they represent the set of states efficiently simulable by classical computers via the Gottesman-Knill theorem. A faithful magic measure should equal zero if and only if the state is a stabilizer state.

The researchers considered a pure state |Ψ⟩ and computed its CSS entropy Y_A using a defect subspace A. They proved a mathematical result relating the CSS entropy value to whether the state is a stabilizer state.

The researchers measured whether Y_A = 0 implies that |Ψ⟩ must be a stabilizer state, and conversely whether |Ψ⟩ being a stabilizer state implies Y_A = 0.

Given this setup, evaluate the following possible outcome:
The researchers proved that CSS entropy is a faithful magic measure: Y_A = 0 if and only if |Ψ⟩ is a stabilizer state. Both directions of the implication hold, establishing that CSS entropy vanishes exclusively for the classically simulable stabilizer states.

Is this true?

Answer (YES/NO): YES